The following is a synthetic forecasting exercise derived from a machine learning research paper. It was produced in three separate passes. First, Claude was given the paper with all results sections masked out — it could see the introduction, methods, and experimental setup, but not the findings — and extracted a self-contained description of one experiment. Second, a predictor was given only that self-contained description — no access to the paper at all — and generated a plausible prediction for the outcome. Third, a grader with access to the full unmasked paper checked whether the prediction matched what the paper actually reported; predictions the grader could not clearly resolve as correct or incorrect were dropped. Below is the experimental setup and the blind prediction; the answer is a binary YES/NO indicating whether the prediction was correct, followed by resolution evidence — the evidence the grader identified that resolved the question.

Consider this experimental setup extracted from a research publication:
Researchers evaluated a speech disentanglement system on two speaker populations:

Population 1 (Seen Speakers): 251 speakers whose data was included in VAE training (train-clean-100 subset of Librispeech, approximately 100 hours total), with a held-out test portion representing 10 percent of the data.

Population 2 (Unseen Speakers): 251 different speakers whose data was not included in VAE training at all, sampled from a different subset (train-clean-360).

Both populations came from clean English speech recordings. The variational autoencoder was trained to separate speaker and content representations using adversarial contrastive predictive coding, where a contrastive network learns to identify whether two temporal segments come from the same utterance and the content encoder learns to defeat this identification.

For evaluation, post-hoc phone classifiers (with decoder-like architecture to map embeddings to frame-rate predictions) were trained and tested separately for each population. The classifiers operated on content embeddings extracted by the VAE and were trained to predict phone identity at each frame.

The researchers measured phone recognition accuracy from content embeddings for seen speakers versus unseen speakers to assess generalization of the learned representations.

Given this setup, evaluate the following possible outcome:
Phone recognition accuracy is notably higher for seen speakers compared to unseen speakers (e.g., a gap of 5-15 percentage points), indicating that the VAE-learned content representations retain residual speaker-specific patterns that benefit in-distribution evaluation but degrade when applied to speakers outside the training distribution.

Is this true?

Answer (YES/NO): NO